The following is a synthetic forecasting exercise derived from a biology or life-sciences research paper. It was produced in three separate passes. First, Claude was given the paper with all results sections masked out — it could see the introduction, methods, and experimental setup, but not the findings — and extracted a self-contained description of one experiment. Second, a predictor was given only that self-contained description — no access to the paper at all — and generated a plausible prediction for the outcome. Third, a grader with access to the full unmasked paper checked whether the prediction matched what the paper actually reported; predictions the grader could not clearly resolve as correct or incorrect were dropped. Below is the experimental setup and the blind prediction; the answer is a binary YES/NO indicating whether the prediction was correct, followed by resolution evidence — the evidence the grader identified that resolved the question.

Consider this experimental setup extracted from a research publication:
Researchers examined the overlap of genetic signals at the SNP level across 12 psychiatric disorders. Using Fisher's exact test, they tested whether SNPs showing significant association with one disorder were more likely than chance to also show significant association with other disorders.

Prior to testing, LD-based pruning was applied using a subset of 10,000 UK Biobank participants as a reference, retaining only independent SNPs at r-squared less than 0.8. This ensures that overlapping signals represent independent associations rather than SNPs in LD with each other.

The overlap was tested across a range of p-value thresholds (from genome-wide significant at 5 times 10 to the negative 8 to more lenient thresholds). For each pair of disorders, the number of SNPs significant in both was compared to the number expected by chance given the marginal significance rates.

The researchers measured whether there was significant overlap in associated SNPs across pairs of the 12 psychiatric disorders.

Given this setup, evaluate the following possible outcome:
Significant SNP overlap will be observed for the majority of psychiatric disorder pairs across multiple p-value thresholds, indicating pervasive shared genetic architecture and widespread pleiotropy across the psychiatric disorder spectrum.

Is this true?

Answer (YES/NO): NO